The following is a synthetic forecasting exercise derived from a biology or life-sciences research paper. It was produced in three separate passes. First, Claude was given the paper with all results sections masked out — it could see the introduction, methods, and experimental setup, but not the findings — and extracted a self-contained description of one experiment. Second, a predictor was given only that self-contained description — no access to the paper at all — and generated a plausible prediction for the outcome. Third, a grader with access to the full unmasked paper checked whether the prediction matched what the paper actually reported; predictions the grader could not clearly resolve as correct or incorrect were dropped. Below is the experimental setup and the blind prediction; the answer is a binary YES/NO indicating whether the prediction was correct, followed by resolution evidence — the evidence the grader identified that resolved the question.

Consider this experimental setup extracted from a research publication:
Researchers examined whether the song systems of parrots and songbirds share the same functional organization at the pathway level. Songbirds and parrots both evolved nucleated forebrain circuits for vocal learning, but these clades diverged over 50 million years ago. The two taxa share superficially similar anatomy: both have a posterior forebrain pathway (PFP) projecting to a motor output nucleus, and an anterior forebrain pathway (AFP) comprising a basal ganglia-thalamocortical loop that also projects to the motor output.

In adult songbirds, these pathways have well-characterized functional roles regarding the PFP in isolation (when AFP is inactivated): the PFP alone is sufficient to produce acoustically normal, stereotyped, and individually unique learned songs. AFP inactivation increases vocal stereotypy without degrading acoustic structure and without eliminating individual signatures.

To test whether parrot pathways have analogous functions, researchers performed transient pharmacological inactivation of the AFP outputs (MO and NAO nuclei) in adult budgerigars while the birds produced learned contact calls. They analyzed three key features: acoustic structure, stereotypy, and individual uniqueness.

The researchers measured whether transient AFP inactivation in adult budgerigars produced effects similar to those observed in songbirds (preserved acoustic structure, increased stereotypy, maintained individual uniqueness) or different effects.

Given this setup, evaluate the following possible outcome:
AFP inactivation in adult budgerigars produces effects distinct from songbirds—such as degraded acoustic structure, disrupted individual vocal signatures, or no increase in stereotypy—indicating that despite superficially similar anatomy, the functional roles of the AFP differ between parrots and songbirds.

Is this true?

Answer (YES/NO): YES